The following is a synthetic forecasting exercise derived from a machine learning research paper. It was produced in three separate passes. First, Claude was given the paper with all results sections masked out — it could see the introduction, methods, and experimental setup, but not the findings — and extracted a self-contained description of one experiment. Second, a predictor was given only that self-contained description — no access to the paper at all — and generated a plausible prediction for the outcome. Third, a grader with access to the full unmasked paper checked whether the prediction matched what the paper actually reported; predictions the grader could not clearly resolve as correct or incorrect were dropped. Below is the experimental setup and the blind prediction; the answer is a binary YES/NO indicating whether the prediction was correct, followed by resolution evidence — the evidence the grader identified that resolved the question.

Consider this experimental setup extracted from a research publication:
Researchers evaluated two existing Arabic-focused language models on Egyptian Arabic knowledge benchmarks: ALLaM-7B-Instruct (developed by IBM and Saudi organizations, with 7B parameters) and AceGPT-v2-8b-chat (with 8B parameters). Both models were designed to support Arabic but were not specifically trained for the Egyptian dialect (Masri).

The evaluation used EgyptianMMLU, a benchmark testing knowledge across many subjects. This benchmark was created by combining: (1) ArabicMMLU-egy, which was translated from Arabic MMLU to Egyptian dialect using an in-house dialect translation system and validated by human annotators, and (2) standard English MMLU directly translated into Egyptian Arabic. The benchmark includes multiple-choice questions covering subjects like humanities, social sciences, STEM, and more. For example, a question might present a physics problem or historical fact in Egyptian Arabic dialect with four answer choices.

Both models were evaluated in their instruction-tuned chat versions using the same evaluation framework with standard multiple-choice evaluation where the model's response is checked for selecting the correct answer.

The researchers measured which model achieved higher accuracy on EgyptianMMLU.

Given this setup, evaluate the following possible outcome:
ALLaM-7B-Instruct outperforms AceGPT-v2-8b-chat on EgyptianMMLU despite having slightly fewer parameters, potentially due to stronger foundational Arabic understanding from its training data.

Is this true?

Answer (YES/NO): YES